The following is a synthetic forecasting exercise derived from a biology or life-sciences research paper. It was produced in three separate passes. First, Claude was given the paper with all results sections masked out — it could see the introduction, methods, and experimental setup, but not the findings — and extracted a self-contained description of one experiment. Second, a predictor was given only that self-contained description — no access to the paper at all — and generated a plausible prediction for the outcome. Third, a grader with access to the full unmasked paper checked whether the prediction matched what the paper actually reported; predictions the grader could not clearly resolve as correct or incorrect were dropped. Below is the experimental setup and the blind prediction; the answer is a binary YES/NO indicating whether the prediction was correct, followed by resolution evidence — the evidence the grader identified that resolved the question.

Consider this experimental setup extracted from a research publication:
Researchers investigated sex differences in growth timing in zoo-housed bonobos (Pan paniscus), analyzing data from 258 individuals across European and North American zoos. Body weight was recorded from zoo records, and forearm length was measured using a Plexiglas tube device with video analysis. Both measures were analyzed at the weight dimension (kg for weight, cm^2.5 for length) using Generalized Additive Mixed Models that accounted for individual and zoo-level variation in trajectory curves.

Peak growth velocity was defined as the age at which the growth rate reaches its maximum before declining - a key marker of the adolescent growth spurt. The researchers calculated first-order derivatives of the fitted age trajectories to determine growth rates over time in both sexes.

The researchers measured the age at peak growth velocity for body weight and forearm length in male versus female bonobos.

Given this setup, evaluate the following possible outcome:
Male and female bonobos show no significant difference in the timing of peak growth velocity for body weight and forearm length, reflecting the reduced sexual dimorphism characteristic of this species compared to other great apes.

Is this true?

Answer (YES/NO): NO